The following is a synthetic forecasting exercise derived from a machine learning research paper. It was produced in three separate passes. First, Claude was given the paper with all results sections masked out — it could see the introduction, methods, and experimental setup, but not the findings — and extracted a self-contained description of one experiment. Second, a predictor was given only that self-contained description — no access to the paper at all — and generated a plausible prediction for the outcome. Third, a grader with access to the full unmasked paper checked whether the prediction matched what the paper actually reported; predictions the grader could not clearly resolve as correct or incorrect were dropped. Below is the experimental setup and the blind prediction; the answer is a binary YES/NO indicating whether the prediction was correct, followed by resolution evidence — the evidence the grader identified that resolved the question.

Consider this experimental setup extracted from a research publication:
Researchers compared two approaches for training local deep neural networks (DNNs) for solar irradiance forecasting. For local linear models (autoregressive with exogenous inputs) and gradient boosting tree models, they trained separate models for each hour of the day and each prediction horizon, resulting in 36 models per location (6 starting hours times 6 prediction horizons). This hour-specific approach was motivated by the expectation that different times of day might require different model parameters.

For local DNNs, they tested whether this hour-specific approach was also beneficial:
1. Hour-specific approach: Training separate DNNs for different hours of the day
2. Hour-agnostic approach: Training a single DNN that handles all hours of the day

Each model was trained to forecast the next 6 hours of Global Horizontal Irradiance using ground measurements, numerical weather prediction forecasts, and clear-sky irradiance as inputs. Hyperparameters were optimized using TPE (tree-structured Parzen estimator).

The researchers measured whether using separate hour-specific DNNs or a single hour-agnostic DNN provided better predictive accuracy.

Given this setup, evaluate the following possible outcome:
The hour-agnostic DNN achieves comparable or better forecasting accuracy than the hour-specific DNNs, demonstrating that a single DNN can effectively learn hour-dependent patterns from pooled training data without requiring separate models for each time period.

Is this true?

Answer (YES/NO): YES